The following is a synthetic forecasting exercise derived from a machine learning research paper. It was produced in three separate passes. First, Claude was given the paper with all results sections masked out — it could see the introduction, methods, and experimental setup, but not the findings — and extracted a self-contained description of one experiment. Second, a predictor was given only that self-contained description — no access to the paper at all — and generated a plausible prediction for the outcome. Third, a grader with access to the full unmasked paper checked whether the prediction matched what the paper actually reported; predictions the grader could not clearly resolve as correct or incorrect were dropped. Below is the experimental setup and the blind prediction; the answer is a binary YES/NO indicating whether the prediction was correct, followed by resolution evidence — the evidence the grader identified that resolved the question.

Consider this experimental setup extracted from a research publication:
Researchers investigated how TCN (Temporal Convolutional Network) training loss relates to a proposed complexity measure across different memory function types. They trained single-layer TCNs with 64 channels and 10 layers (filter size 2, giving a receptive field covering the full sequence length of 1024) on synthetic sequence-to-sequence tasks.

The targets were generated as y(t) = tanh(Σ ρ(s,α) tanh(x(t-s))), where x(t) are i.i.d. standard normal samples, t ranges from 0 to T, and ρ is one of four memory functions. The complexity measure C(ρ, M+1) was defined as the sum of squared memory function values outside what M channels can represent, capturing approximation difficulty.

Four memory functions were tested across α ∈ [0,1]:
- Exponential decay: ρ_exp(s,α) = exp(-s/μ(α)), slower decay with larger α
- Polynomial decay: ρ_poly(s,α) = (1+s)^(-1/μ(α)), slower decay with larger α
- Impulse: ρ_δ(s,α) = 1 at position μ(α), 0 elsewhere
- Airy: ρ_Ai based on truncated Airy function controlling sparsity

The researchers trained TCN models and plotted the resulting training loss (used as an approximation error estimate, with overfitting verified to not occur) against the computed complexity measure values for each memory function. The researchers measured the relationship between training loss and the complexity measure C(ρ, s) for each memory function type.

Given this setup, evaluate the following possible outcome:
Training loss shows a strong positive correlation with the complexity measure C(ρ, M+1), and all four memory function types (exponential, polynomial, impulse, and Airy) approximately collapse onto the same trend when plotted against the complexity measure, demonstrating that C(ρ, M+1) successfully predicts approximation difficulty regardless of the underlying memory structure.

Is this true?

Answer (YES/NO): NO